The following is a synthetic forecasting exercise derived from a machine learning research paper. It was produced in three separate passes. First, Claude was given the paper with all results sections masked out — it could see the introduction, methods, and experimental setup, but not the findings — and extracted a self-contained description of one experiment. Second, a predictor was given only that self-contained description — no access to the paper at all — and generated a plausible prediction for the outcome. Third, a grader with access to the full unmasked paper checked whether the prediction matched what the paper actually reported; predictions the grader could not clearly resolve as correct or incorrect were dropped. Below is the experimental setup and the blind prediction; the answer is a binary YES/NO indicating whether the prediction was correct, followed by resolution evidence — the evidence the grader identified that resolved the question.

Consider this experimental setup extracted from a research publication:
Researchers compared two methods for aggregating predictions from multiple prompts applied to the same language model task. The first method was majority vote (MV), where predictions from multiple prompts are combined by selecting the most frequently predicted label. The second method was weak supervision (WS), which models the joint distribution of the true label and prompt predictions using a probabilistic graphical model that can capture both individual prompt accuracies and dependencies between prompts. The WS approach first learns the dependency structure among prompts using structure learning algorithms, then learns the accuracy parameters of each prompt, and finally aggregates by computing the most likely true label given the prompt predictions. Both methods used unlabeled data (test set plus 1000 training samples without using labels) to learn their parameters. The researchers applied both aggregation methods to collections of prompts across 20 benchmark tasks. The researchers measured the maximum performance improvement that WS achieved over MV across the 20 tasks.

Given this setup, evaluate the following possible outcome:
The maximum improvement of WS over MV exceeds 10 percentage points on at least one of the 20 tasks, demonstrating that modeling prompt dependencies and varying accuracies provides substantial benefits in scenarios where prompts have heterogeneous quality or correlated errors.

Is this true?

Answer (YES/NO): NO